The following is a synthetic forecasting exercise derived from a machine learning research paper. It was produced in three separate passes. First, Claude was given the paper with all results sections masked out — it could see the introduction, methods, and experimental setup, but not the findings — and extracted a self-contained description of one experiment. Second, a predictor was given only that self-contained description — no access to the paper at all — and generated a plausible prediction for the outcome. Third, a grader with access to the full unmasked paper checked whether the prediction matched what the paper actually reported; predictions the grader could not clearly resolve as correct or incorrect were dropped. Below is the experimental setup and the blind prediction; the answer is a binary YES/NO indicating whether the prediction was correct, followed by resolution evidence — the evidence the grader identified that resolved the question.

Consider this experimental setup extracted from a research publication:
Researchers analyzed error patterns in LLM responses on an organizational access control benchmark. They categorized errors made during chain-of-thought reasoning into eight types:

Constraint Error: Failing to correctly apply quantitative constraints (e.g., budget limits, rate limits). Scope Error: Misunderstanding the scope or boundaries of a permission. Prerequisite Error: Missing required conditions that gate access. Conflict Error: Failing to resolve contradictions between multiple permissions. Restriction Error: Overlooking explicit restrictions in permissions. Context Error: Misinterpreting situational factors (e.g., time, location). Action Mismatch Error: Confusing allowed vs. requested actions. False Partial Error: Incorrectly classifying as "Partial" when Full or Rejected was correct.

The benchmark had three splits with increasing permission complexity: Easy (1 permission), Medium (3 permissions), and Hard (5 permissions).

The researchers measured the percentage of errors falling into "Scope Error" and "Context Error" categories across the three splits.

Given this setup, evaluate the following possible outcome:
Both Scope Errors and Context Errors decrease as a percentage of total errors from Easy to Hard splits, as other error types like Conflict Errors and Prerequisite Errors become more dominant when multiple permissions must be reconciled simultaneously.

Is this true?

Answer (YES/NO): NO